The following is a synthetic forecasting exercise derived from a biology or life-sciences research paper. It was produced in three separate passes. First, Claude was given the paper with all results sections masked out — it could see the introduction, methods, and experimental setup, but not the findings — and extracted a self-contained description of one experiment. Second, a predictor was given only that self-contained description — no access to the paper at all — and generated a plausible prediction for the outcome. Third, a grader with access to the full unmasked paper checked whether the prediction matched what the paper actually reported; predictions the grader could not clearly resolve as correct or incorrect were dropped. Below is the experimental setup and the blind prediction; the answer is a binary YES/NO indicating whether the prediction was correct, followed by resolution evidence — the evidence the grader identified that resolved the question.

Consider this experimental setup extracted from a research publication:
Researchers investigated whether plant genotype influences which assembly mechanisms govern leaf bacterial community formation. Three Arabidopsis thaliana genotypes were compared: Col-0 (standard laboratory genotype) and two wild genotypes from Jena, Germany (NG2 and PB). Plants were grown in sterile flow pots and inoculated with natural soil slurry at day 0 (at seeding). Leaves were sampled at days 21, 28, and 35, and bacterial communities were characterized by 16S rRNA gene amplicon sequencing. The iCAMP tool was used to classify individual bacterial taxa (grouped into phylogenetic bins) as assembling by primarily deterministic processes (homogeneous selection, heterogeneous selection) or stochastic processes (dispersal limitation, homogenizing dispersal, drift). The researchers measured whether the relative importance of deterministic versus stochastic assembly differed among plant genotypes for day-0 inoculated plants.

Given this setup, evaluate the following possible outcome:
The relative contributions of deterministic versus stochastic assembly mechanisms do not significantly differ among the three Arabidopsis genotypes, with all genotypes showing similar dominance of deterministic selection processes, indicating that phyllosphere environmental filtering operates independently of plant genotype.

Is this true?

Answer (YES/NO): NO